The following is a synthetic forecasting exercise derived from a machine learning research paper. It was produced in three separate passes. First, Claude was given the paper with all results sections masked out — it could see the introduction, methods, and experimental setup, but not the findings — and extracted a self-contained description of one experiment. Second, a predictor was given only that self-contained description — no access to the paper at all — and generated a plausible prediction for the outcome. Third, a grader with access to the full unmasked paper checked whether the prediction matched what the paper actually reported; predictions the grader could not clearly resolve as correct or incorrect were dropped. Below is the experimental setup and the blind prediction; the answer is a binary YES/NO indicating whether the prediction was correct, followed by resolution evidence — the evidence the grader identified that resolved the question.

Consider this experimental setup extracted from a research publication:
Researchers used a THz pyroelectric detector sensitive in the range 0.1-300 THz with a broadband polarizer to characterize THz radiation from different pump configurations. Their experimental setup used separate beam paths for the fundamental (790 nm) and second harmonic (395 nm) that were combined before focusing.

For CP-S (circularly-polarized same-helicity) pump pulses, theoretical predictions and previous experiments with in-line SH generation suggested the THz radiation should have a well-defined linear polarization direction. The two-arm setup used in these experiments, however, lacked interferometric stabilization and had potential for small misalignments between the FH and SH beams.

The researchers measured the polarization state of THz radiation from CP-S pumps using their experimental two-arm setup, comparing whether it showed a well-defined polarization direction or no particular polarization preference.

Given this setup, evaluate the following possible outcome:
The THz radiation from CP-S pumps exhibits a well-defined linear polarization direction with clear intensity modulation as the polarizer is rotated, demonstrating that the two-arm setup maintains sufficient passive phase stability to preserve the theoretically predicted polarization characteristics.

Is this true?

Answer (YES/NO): NO